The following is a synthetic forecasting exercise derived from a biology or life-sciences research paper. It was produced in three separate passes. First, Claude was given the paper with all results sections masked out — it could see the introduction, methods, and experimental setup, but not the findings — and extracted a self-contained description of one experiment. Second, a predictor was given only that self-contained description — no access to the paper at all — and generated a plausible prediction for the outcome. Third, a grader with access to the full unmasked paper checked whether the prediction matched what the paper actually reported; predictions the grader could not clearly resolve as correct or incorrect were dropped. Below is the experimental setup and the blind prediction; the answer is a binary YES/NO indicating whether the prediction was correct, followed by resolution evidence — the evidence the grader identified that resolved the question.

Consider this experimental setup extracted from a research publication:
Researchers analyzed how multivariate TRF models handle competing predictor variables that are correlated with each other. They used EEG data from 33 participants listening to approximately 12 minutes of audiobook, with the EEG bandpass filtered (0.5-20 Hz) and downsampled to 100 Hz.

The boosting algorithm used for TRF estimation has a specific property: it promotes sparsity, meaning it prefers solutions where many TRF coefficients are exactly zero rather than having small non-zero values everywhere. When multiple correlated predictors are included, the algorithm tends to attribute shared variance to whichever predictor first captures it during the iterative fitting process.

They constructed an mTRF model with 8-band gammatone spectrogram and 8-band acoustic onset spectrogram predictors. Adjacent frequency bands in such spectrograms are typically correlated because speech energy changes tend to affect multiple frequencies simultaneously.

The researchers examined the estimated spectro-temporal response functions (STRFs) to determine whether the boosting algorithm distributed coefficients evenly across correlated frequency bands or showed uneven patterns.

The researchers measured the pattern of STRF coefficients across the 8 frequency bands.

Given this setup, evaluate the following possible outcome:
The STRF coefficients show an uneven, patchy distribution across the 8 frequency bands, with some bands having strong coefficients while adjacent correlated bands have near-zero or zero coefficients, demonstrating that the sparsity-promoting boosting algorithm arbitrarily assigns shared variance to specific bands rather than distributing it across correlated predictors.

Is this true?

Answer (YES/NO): YES